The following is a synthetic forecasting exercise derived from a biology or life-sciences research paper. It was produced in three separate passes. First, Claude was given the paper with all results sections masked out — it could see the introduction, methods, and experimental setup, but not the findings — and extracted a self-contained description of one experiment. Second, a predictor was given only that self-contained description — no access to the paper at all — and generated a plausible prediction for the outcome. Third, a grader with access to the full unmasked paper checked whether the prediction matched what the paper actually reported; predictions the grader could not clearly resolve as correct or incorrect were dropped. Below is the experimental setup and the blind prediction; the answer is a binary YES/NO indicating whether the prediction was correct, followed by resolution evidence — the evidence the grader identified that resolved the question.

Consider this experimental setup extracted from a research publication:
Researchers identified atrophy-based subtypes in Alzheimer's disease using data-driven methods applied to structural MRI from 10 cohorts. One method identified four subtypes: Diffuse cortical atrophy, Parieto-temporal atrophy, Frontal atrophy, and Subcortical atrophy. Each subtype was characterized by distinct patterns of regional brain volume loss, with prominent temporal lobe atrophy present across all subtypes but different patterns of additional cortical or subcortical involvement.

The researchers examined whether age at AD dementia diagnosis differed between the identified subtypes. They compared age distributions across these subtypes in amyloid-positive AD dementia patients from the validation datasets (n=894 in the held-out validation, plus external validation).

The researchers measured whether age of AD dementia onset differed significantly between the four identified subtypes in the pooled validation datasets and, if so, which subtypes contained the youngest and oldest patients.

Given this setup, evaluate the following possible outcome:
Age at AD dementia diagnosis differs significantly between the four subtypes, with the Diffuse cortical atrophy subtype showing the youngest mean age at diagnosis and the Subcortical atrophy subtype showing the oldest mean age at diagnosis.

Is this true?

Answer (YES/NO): NO